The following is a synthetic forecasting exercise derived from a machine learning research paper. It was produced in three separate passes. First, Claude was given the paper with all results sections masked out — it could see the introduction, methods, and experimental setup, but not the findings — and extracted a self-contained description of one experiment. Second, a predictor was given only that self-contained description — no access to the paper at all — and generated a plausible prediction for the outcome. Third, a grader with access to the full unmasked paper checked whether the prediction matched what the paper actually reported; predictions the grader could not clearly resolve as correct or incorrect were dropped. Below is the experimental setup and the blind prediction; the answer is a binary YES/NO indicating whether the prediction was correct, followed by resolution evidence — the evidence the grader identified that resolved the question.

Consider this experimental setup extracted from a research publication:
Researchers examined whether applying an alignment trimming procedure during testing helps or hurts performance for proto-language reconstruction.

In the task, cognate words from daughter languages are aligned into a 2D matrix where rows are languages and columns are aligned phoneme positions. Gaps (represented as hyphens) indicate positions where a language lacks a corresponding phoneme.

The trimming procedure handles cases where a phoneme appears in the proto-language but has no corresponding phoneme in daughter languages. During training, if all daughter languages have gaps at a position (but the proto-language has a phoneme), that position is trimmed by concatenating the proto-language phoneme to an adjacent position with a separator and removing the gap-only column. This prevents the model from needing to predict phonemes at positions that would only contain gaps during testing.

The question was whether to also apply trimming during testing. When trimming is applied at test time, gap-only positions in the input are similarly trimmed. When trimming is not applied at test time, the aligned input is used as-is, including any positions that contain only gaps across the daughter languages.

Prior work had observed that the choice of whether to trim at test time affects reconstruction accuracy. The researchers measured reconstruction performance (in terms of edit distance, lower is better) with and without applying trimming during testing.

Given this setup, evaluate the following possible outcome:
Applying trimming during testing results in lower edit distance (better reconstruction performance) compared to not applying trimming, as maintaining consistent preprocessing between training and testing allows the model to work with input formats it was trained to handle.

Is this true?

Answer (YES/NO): NO